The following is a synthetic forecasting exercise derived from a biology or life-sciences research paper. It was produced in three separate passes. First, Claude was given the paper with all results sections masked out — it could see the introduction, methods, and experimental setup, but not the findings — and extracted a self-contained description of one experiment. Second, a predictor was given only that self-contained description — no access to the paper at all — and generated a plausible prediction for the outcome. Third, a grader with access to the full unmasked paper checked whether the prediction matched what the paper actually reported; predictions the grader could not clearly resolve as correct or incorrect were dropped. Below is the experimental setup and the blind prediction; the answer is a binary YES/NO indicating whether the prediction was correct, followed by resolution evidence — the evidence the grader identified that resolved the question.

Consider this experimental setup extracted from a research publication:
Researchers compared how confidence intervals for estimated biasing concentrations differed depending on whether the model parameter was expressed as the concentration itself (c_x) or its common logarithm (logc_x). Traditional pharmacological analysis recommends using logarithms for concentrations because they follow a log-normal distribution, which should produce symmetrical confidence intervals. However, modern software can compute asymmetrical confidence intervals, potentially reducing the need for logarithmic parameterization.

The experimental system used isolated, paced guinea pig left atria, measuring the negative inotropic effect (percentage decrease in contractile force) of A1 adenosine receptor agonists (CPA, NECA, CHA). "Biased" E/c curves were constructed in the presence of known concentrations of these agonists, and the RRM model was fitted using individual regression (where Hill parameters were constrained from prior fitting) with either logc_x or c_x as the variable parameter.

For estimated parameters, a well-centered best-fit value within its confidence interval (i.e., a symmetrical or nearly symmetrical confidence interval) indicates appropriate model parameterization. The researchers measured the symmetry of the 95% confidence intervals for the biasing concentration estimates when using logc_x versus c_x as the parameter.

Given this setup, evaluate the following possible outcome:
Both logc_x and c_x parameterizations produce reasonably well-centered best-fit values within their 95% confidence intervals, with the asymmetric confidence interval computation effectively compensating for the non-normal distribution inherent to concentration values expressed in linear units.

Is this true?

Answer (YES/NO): YES